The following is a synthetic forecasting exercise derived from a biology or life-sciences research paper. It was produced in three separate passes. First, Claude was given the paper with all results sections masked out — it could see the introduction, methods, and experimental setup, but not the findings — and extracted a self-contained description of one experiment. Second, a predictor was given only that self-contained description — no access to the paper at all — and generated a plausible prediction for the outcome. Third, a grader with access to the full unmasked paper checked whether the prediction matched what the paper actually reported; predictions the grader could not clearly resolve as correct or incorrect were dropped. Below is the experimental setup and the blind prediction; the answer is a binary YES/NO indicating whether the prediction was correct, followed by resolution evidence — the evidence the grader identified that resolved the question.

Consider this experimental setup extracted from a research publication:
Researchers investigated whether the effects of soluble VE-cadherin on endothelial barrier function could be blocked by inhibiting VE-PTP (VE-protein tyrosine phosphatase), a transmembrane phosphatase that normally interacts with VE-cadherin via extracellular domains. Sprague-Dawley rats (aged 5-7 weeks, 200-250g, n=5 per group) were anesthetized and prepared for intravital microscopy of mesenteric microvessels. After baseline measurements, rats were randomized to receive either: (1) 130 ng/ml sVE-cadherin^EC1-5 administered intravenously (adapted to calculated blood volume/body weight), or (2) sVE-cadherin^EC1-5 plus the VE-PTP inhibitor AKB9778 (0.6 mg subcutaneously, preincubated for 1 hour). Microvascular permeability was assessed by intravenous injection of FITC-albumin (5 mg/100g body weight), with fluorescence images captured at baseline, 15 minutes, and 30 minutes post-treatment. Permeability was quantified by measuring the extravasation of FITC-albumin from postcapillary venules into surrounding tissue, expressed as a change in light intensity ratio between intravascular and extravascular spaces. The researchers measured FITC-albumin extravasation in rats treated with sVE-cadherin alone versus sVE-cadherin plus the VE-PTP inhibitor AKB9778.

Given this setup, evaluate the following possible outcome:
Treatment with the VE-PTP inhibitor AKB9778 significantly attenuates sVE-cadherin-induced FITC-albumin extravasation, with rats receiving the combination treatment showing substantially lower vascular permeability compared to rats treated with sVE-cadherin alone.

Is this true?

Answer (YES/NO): YES